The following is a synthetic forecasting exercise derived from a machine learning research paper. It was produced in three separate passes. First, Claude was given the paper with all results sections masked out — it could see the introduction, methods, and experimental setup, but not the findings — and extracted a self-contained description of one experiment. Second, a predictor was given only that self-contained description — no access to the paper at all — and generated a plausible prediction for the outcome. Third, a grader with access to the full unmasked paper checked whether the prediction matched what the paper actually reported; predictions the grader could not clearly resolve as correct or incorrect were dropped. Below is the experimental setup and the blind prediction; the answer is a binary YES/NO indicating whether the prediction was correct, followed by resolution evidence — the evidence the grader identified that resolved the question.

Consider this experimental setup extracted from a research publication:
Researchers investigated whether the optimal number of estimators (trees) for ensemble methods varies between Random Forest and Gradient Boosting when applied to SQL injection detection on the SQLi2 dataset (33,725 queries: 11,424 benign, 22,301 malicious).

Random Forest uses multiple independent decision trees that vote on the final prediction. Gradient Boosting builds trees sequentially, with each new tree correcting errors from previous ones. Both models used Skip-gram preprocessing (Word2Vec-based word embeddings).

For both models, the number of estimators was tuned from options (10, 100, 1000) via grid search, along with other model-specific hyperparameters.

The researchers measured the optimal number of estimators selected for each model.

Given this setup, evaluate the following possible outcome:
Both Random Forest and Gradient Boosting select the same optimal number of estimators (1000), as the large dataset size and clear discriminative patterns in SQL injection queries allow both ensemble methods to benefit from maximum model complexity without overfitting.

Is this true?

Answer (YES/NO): NO